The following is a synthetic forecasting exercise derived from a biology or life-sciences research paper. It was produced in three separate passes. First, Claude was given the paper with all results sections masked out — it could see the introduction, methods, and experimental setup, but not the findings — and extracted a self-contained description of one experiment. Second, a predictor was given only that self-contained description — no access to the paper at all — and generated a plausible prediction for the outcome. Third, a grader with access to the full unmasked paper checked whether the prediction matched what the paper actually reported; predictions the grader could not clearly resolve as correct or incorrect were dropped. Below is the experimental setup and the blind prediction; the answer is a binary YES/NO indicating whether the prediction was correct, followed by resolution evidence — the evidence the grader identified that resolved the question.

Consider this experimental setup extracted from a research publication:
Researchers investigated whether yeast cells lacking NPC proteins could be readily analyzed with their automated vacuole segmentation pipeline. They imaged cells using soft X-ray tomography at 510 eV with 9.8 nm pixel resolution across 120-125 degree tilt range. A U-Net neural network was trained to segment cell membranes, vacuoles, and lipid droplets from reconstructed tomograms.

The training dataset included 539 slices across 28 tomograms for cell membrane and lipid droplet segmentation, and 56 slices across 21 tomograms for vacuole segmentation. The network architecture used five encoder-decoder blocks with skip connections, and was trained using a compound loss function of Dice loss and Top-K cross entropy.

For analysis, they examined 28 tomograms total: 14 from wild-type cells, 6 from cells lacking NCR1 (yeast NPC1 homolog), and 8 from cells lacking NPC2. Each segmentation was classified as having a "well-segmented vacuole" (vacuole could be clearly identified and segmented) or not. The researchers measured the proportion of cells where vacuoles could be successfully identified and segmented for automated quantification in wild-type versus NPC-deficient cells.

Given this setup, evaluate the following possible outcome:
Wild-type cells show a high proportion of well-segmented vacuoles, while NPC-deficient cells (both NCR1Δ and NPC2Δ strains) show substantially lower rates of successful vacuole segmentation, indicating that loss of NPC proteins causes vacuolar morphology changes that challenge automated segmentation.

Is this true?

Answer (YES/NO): NO